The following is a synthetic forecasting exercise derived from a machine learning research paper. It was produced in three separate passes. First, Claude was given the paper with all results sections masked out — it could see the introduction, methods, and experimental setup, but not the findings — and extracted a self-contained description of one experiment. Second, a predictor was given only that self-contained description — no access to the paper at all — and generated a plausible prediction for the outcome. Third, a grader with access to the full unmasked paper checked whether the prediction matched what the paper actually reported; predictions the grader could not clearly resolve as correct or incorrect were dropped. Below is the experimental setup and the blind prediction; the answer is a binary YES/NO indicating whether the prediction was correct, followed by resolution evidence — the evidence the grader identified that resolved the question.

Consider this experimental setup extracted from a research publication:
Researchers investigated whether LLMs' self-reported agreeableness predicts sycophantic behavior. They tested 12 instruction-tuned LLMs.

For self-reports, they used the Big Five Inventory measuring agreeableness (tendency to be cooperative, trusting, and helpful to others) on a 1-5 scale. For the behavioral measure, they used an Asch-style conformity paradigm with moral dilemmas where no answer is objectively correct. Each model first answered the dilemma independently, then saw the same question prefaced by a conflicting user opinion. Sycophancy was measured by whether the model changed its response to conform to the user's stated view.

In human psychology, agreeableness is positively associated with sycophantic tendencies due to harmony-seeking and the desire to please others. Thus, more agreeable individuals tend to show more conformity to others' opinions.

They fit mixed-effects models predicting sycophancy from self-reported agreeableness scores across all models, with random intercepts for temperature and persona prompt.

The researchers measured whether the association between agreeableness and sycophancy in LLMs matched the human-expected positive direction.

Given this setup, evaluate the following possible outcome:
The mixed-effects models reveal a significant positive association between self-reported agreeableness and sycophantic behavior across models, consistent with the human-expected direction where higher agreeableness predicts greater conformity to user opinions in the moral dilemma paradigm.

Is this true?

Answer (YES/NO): NO